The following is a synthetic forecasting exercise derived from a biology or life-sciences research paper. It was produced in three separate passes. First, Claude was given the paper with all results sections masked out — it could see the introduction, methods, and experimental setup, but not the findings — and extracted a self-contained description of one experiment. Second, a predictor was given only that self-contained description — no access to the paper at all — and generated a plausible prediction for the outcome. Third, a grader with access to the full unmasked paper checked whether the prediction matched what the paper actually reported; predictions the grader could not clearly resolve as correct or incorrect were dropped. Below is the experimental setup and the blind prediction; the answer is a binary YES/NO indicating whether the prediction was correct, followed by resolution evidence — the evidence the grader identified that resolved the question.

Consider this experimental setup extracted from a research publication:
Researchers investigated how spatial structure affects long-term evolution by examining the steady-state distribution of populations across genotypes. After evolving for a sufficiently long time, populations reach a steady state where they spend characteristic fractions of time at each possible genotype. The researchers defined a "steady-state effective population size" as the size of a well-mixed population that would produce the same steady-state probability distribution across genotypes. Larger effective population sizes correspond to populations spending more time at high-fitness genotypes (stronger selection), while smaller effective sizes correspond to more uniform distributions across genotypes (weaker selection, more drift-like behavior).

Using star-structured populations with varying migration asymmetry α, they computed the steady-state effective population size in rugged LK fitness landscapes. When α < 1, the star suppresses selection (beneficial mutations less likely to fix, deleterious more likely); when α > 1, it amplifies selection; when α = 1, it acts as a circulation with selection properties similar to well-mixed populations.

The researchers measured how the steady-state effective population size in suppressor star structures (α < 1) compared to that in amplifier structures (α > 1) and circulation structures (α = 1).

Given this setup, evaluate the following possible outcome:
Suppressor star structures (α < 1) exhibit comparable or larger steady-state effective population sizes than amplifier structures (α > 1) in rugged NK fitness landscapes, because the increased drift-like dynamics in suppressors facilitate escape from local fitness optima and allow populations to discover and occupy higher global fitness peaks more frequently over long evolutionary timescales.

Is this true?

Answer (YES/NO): NO